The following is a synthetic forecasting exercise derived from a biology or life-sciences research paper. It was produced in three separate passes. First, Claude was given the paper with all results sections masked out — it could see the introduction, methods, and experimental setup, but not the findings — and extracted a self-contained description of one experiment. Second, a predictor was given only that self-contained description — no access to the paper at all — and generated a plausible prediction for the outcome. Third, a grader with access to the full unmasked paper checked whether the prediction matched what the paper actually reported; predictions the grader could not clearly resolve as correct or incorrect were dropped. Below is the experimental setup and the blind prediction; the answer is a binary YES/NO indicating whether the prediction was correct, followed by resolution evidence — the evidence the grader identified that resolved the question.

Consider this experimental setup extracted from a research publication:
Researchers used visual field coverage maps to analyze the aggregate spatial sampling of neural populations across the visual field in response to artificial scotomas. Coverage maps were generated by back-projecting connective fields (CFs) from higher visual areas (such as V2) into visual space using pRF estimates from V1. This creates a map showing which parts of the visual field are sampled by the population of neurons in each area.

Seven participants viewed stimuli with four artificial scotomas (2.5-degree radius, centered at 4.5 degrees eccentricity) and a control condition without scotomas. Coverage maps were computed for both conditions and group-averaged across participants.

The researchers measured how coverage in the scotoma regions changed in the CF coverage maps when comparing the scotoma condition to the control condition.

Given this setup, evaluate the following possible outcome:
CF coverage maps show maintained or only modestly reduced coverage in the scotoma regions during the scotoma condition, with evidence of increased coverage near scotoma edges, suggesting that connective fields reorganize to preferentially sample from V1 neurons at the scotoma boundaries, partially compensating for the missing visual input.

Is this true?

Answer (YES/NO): NO